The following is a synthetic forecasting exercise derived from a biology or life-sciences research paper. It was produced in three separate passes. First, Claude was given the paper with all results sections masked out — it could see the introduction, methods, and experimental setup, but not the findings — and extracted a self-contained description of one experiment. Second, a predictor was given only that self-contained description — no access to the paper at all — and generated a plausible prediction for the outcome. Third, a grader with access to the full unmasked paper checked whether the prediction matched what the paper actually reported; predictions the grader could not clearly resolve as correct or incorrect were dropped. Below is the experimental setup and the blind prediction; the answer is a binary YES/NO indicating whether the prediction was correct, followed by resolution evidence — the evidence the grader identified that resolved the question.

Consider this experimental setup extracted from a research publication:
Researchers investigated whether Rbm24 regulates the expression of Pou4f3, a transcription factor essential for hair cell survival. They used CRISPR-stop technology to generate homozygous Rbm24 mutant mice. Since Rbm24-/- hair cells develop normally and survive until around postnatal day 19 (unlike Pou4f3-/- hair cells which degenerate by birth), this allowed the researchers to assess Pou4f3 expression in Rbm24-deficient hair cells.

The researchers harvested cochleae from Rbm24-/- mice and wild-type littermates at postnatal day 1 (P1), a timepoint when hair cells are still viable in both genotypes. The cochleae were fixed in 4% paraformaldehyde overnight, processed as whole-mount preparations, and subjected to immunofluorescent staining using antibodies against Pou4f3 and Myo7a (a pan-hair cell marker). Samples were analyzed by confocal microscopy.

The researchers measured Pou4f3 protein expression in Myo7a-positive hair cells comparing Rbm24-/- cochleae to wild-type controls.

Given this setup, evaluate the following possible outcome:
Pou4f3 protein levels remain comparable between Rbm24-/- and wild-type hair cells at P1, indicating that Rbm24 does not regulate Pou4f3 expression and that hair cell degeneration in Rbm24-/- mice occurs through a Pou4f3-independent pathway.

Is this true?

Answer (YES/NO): YES